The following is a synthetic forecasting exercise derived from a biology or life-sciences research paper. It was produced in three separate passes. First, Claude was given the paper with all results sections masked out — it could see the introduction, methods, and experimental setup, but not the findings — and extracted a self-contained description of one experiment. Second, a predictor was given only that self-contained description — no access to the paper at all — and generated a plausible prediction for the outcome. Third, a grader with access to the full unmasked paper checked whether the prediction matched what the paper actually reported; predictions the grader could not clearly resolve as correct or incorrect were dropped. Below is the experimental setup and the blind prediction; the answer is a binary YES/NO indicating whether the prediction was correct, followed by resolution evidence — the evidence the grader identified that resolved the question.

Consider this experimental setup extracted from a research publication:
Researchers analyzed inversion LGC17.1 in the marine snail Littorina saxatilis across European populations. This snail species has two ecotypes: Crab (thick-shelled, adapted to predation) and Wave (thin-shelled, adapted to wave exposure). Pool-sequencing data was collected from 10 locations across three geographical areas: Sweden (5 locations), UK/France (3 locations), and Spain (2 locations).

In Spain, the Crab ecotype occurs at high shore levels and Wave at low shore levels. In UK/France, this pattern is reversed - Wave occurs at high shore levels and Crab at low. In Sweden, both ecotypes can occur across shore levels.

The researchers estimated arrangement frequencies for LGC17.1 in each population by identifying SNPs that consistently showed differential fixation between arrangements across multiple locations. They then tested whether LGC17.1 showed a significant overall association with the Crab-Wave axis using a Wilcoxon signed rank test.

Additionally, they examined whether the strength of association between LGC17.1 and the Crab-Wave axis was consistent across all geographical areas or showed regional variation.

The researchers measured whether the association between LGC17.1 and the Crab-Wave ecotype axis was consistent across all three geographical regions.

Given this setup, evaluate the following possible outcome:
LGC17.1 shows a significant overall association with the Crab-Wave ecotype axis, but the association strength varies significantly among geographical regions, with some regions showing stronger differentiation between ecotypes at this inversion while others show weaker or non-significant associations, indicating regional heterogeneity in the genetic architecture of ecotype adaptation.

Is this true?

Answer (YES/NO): YES